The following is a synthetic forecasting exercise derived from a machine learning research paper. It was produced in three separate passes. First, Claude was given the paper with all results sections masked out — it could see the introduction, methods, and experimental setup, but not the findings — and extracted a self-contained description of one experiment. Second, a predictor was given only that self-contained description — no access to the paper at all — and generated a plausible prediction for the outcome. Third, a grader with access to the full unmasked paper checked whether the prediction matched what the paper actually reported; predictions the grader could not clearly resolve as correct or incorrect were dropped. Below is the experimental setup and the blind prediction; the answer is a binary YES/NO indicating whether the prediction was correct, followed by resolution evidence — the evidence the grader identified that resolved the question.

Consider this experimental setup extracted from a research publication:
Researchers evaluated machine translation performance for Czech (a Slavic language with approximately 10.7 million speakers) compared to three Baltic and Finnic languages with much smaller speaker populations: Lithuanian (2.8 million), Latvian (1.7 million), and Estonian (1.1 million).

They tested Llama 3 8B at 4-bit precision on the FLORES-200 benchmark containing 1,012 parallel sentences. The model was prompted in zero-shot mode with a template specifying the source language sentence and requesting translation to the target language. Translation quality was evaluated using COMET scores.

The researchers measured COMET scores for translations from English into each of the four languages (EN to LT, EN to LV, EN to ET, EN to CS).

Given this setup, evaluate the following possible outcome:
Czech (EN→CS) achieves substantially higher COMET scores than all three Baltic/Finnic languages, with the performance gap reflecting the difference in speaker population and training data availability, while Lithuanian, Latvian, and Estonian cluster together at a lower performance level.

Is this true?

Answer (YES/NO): YES